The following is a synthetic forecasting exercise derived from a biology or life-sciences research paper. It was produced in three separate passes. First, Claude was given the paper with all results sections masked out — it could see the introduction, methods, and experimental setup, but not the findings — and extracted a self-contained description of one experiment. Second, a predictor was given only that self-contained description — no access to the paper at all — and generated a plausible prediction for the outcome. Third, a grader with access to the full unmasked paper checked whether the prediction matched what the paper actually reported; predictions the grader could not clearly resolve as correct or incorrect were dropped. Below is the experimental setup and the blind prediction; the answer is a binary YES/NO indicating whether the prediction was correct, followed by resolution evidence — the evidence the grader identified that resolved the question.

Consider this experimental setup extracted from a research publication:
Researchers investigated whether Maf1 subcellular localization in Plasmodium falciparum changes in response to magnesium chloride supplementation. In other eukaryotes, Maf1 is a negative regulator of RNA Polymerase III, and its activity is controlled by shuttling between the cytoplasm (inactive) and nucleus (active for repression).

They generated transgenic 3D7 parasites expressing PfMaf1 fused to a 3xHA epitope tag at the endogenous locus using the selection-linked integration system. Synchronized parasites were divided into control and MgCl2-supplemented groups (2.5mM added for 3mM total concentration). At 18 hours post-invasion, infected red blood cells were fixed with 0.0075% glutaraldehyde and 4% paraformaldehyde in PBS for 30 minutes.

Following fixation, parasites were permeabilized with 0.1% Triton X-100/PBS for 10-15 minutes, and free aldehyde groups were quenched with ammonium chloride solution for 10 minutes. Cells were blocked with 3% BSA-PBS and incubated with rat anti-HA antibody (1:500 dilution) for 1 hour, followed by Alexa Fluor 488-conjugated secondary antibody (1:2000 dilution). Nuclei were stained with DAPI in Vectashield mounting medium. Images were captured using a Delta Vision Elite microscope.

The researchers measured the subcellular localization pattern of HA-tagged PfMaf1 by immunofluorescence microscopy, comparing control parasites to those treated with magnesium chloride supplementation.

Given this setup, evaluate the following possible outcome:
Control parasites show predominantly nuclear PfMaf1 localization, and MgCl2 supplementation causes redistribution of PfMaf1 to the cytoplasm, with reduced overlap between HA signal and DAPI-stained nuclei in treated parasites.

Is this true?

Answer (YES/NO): NO